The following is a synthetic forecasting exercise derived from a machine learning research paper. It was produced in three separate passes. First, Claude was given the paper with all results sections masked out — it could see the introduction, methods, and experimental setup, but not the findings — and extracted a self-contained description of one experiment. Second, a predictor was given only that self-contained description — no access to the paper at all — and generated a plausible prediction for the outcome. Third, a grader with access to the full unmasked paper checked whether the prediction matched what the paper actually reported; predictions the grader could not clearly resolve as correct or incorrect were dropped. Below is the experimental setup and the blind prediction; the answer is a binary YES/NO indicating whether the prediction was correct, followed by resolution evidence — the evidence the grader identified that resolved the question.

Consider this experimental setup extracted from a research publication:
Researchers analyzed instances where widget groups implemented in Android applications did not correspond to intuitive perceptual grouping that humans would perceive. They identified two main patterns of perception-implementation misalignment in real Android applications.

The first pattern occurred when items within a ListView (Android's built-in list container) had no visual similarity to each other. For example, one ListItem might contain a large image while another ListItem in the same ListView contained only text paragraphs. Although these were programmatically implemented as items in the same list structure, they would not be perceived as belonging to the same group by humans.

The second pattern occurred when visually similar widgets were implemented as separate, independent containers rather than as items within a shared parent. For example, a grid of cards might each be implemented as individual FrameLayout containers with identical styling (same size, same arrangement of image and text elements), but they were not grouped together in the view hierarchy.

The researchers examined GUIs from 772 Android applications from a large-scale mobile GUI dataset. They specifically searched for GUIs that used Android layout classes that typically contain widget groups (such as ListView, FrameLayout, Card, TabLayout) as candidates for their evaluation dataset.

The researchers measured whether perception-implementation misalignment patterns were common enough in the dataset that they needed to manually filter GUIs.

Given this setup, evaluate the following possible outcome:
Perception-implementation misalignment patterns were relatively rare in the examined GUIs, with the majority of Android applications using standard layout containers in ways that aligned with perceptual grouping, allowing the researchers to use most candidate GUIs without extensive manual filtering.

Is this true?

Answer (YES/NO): NO